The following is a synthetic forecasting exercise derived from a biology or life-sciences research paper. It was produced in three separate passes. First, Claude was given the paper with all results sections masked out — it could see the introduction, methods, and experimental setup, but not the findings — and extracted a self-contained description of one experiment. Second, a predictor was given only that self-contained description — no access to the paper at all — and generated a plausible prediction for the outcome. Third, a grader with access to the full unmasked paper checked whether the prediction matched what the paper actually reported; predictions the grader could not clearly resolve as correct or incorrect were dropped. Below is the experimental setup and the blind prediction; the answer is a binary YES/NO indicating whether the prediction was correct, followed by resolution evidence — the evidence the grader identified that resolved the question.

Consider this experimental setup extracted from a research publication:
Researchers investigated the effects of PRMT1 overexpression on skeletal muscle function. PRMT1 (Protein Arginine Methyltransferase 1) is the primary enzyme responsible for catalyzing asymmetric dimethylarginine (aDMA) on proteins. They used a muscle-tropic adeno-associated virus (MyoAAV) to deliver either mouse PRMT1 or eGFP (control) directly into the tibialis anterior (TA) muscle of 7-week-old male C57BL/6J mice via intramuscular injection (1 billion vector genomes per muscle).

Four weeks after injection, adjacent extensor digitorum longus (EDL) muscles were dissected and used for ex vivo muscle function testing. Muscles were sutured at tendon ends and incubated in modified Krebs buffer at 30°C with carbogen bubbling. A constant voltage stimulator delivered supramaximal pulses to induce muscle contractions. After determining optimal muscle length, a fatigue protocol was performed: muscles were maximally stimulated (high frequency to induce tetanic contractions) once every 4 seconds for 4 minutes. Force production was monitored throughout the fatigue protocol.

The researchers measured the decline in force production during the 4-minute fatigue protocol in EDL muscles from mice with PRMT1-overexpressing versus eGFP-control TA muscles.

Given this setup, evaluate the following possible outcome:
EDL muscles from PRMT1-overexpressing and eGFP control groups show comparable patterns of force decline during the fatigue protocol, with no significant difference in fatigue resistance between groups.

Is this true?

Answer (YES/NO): NO